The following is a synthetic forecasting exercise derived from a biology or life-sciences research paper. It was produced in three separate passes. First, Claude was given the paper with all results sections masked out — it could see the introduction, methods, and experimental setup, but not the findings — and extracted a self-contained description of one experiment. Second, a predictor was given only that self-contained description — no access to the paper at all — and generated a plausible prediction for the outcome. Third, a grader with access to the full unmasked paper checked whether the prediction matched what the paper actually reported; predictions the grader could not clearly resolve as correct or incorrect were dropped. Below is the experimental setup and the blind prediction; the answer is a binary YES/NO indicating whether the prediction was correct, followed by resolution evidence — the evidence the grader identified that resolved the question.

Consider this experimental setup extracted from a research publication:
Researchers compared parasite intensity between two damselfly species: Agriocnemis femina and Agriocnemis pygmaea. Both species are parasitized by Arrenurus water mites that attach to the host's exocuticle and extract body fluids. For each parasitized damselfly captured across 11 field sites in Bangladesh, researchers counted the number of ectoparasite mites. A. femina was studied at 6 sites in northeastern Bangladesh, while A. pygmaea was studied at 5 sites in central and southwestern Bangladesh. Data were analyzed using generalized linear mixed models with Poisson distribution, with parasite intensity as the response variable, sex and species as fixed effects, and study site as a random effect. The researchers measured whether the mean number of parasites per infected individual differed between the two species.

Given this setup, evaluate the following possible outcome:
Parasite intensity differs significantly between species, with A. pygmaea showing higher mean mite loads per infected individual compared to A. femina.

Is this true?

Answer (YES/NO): YES